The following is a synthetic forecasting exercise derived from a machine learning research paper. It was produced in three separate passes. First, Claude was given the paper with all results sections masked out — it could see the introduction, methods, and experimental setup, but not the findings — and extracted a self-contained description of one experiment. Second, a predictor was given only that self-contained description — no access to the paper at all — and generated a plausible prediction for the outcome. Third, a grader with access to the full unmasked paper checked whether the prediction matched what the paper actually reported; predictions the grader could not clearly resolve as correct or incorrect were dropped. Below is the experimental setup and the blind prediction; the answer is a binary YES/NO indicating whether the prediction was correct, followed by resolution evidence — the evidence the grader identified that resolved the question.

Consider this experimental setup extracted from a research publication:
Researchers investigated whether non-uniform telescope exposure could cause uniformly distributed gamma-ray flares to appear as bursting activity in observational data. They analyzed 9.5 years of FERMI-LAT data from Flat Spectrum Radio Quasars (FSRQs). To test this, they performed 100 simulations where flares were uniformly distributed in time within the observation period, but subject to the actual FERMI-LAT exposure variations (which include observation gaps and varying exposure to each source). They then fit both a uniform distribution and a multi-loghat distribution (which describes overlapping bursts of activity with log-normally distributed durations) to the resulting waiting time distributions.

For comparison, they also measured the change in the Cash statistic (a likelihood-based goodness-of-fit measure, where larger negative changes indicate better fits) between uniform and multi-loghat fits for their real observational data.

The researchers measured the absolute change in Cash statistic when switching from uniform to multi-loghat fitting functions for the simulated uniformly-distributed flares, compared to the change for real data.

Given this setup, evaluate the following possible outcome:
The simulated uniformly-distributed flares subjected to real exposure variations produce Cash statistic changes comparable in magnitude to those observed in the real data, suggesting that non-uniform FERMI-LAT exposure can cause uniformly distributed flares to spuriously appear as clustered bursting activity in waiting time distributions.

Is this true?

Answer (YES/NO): NO